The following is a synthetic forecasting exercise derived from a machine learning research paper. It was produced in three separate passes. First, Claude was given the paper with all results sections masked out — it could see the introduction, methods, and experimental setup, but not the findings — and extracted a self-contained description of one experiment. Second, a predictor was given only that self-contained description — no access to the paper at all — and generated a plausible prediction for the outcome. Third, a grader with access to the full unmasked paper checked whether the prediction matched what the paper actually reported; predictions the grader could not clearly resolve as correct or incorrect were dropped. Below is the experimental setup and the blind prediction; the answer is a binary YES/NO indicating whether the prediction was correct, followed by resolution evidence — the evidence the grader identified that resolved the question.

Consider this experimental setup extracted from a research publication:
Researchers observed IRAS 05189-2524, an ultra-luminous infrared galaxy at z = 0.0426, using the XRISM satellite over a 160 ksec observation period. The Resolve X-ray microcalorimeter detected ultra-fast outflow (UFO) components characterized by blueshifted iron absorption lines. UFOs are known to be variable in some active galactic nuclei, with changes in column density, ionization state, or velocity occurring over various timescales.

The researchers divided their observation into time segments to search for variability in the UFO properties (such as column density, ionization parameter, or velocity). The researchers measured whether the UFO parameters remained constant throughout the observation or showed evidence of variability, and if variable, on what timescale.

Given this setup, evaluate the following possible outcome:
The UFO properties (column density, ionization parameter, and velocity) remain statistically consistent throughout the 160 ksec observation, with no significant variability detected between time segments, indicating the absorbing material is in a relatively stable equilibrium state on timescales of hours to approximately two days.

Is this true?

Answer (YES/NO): NO